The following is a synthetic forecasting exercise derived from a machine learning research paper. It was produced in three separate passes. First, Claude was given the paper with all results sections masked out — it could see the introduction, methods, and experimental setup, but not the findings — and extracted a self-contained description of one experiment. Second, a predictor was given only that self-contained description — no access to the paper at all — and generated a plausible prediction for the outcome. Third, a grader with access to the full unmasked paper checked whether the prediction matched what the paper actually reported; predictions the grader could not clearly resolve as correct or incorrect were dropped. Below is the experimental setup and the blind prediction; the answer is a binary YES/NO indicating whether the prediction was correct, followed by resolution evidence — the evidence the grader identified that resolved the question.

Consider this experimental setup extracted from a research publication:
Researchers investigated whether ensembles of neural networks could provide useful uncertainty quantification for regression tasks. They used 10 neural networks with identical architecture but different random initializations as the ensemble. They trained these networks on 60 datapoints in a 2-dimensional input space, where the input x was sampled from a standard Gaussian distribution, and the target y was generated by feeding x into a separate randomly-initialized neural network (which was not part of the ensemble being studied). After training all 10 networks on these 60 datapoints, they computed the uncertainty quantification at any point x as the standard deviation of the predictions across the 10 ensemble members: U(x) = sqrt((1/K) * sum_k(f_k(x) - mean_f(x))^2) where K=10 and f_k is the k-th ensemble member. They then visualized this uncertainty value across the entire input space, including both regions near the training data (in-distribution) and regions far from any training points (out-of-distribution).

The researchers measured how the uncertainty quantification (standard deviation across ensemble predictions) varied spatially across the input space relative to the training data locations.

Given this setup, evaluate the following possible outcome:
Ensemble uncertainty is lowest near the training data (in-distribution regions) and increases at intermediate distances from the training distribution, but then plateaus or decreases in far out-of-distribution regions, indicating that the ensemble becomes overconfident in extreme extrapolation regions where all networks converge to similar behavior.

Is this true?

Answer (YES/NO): NO